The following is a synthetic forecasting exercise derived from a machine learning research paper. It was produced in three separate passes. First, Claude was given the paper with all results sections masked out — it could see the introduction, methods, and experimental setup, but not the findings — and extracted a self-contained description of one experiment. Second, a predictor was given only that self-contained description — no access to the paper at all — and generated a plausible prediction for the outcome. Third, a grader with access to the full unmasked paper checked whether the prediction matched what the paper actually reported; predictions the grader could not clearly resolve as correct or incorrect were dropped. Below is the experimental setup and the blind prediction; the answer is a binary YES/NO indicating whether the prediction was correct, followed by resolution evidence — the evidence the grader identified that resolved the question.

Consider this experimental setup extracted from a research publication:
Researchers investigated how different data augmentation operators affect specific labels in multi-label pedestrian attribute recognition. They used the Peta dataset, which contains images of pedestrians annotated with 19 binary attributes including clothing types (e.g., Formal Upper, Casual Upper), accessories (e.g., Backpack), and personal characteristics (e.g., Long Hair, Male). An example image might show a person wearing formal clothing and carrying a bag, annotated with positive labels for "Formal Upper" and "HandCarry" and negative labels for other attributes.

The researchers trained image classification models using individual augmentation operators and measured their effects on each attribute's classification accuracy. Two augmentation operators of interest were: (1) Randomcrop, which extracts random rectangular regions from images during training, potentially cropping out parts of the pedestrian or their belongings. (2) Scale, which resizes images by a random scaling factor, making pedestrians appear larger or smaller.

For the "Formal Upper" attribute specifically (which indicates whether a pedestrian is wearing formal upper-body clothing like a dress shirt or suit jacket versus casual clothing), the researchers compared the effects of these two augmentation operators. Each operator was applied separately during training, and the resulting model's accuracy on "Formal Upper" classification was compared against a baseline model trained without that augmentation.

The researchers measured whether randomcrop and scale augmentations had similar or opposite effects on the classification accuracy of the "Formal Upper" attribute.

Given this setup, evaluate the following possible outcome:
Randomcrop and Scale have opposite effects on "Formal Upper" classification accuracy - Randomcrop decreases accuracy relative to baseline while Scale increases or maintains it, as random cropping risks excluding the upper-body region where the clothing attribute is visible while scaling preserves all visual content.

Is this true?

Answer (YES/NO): NO